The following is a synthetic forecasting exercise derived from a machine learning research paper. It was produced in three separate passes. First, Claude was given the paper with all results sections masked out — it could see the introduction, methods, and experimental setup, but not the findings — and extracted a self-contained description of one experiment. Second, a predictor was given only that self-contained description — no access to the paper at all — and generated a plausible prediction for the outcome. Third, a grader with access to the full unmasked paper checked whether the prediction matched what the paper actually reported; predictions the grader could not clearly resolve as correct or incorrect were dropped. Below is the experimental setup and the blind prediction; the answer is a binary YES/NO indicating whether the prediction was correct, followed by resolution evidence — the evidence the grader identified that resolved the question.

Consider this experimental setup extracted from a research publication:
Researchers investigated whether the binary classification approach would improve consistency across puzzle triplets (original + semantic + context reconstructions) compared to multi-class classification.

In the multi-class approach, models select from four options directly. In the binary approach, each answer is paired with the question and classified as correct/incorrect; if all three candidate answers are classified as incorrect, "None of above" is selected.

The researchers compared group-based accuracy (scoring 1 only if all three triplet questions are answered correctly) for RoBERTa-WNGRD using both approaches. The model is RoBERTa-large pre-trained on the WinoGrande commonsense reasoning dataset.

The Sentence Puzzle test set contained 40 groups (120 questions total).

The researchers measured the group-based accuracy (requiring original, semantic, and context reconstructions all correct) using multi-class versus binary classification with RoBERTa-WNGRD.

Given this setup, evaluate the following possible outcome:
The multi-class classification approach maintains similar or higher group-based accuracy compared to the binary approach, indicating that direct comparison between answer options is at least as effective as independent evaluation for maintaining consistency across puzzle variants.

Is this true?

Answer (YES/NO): YES